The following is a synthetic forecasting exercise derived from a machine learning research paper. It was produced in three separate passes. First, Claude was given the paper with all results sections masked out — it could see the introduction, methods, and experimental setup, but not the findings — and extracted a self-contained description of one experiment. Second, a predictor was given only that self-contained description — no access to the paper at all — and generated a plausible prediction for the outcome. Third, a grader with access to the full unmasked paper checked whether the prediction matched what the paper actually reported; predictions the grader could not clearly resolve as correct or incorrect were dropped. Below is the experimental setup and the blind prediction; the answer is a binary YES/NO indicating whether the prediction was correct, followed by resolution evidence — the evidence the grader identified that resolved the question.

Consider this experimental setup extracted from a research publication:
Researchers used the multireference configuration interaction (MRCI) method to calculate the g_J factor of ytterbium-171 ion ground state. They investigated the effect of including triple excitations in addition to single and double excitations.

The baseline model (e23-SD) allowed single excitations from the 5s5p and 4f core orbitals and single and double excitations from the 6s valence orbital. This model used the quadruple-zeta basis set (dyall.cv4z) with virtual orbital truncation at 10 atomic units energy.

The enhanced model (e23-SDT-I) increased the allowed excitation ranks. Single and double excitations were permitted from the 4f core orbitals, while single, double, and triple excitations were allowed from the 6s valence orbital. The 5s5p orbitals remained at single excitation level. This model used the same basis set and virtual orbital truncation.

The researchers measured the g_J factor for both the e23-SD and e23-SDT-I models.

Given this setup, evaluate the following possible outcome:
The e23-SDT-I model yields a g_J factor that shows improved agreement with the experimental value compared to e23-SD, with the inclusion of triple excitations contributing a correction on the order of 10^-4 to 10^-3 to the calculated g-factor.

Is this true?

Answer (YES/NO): YES